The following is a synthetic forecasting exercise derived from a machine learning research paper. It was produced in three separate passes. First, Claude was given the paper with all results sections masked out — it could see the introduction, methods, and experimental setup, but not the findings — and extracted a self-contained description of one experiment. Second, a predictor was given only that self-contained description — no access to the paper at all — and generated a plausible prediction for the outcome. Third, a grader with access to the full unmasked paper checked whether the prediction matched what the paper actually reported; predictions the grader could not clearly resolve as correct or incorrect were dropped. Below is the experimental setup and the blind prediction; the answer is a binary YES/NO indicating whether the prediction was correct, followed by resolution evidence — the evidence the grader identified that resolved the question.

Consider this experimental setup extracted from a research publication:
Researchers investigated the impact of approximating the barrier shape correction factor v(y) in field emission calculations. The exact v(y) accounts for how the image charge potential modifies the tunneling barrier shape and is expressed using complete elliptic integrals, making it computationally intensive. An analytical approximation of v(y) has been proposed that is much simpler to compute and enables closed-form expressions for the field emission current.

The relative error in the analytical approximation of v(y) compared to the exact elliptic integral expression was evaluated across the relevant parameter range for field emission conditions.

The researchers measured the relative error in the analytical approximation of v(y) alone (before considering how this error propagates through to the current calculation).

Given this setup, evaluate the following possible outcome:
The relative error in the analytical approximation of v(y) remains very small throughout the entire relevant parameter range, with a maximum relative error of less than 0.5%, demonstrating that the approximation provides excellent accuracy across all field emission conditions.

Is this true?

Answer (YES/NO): YES